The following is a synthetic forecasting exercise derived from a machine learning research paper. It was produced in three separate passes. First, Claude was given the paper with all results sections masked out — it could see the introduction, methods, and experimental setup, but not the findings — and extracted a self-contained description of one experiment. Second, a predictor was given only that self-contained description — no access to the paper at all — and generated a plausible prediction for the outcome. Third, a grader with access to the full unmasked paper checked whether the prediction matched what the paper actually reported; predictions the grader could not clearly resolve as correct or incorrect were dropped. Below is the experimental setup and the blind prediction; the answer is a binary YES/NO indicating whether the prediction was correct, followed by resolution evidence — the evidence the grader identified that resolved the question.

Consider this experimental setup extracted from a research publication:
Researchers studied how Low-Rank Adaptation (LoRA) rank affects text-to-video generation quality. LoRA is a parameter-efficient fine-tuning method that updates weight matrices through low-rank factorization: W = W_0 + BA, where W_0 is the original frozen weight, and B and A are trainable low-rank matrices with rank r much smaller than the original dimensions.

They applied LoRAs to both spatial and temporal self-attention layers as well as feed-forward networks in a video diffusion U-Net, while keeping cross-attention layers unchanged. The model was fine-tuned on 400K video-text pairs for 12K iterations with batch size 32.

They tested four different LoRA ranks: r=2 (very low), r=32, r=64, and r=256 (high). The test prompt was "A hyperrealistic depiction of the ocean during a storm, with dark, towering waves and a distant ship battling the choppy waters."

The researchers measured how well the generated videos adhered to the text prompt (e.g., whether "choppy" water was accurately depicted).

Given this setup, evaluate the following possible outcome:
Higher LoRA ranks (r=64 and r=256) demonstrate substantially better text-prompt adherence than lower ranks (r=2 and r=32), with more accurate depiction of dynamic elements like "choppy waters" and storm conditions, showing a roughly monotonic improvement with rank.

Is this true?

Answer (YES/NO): NO